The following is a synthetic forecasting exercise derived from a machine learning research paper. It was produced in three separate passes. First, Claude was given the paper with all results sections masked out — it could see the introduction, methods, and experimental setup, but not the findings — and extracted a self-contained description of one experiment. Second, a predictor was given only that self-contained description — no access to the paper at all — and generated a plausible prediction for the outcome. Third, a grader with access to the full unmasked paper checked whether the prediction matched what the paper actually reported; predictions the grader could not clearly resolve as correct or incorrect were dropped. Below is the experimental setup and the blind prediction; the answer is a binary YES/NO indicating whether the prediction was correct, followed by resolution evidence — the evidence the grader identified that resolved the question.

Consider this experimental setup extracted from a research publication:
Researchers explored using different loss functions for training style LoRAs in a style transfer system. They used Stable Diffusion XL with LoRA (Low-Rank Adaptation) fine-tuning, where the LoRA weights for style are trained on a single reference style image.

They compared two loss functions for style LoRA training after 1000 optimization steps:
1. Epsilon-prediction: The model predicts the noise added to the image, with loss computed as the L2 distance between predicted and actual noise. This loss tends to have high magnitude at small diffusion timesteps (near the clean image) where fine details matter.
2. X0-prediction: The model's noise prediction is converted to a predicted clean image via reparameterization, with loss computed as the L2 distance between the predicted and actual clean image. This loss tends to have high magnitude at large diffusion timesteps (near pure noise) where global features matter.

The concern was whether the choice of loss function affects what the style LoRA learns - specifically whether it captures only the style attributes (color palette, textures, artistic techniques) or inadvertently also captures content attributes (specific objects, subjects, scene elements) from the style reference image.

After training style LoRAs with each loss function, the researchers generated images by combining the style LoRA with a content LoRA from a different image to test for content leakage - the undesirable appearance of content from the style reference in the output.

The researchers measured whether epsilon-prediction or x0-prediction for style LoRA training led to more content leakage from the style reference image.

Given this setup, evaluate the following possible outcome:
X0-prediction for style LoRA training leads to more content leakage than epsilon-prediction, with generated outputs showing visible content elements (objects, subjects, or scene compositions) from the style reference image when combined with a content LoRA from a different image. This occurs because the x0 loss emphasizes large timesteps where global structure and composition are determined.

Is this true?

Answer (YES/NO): NO